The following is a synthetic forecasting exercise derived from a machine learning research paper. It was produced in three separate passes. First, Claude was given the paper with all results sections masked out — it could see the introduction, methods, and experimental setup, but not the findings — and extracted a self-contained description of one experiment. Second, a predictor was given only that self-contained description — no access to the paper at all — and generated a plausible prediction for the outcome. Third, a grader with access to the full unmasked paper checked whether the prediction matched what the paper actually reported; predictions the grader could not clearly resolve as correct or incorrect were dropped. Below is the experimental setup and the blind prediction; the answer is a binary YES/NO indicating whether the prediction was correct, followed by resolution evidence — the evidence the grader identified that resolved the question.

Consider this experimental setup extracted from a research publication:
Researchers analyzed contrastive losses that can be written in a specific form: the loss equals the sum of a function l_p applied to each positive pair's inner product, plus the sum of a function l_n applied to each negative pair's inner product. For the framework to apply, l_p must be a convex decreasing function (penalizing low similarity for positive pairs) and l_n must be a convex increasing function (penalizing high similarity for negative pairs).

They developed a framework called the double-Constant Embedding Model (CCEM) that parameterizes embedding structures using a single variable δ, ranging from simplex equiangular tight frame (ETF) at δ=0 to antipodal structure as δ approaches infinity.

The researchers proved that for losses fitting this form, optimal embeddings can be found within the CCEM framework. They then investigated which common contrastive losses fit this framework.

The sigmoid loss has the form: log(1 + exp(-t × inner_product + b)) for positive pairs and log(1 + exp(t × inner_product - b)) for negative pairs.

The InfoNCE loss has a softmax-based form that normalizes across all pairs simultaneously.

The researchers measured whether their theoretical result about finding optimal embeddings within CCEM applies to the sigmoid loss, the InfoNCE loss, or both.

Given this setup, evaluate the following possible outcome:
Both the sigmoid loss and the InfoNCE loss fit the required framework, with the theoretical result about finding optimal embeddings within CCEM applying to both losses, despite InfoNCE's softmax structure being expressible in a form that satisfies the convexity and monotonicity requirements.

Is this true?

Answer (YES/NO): NO